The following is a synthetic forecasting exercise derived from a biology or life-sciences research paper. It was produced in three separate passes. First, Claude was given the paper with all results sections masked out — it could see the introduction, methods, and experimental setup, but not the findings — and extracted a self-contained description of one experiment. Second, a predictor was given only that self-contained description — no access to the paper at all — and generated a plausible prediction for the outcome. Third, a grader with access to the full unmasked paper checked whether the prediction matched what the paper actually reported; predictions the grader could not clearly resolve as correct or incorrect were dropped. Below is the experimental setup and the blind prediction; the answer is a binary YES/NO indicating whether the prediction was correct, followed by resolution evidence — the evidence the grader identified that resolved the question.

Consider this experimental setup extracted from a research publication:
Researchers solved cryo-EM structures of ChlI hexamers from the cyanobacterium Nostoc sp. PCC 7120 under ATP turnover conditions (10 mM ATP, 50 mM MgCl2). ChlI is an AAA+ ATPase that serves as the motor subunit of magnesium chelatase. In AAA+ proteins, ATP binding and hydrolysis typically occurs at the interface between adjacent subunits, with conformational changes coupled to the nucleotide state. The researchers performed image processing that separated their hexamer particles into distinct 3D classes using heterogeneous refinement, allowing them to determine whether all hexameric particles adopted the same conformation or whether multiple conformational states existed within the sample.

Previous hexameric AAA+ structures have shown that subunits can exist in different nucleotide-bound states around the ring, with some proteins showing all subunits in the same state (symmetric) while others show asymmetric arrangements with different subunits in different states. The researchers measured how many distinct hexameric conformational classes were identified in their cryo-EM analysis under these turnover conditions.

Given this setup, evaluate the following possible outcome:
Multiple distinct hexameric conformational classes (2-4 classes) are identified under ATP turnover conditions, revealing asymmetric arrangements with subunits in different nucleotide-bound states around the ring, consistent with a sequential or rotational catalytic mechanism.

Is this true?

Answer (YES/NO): YES